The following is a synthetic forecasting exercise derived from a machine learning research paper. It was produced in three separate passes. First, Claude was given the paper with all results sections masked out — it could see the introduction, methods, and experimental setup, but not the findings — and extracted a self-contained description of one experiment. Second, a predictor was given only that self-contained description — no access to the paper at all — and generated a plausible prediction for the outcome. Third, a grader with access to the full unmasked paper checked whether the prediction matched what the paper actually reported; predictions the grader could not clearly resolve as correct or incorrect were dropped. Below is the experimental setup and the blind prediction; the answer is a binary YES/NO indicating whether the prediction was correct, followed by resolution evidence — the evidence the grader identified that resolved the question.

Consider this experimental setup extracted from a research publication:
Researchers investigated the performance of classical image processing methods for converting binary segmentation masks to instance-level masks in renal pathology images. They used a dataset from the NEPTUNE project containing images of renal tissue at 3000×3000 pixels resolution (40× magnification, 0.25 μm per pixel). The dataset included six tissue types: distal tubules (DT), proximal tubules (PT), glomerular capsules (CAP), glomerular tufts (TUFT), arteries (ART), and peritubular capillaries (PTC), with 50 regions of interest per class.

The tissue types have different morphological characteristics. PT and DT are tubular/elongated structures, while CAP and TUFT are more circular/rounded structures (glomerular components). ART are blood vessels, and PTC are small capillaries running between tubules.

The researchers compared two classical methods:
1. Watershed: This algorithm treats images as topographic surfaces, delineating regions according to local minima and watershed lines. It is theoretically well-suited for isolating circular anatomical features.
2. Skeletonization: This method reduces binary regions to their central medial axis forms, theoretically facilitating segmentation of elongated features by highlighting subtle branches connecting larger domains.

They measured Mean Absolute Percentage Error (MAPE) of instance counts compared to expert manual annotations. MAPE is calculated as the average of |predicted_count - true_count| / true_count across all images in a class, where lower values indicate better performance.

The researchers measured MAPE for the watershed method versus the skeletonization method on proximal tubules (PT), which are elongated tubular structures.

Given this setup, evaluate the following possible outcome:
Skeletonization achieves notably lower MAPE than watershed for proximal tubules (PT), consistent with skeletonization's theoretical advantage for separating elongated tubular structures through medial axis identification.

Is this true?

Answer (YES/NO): NO